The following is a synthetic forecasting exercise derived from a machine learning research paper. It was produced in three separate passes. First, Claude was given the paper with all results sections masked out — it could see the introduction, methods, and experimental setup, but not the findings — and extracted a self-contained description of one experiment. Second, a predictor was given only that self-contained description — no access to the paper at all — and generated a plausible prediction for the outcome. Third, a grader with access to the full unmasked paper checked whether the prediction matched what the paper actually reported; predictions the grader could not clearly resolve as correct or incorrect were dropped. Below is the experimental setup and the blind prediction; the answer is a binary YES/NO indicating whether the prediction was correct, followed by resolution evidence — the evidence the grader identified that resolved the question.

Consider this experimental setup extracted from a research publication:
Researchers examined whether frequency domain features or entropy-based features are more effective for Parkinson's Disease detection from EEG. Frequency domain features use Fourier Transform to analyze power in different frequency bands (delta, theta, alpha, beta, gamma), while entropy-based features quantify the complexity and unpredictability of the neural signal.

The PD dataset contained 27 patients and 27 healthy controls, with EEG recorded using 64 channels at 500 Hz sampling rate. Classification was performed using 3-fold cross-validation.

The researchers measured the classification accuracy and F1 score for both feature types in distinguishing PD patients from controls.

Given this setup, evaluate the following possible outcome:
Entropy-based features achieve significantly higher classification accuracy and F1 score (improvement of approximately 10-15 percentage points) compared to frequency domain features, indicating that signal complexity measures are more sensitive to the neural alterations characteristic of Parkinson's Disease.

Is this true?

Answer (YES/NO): NO